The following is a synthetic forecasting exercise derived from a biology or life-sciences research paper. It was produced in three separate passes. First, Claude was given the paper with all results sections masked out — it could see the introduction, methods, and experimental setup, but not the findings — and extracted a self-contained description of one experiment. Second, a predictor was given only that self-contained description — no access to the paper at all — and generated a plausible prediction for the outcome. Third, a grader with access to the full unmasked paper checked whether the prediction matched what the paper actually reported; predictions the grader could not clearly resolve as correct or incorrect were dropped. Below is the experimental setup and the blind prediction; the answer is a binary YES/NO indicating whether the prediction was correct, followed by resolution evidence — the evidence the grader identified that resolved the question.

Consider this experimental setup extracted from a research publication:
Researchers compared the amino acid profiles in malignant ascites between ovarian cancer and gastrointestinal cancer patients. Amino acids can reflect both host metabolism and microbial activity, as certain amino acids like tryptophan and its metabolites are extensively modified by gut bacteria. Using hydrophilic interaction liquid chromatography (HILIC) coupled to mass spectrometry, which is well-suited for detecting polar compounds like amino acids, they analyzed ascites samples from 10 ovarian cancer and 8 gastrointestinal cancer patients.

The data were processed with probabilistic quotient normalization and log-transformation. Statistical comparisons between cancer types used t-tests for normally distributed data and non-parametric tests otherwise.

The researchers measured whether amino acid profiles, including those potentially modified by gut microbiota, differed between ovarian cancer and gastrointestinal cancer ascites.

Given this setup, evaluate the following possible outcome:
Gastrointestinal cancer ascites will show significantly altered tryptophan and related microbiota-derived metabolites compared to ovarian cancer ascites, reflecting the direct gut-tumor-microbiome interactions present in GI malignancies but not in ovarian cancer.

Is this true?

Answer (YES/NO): YES